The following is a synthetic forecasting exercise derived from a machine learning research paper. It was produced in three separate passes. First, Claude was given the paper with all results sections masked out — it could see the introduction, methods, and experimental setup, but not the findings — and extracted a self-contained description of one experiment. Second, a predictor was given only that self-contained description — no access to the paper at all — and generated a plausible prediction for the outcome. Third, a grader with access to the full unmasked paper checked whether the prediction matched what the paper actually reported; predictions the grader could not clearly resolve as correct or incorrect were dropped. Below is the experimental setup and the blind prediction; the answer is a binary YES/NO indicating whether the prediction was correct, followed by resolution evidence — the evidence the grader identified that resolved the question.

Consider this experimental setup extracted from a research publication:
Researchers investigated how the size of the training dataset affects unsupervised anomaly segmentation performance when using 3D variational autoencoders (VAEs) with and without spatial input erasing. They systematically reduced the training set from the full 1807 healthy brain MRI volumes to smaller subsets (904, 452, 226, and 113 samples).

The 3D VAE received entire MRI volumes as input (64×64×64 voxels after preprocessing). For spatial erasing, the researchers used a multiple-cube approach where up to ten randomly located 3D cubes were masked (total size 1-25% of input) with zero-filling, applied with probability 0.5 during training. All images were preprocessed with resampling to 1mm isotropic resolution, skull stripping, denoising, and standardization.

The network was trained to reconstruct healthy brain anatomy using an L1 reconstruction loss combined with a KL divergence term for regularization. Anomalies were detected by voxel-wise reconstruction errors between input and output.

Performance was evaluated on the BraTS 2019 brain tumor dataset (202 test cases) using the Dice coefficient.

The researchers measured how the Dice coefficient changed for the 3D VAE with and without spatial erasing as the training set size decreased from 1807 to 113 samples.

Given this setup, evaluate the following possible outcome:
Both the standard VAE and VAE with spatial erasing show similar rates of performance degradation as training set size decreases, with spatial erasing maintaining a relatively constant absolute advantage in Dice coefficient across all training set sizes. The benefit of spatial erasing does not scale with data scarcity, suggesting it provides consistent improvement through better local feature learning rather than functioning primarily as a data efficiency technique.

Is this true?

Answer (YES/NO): NO